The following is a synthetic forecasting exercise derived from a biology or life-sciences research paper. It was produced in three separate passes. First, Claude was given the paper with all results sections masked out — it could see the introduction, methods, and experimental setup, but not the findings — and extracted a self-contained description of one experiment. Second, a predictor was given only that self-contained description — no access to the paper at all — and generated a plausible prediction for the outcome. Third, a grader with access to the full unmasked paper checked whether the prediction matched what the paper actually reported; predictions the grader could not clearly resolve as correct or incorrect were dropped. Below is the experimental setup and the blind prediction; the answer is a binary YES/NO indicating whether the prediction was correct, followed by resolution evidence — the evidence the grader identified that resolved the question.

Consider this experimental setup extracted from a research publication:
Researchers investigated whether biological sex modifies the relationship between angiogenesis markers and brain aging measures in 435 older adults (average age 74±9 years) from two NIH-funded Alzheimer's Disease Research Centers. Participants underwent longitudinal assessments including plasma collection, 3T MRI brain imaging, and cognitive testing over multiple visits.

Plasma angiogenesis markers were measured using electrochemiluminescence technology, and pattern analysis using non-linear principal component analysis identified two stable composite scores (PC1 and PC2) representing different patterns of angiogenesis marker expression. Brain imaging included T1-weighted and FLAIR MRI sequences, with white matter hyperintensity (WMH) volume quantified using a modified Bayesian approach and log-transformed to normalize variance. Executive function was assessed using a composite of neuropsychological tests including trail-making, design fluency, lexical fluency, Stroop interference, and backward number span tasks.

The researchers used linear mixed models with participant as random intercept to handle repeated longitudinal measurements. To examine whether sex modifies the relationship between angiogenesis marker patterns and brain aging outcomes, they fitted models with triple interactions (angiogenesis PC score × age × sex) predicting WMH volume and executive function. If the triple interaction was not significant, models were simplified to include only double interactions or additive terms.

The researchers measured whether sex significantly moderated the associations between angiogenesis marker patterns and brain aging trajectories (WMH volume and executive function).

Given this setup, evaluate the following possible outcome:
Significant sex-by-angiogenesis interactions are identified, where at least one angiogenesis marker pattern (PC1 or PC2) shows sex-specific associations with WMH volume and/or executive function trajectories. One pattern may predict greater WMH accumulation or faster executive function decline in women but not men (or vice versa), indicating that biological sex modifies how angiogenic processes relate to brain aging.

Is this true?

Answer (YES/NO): YES